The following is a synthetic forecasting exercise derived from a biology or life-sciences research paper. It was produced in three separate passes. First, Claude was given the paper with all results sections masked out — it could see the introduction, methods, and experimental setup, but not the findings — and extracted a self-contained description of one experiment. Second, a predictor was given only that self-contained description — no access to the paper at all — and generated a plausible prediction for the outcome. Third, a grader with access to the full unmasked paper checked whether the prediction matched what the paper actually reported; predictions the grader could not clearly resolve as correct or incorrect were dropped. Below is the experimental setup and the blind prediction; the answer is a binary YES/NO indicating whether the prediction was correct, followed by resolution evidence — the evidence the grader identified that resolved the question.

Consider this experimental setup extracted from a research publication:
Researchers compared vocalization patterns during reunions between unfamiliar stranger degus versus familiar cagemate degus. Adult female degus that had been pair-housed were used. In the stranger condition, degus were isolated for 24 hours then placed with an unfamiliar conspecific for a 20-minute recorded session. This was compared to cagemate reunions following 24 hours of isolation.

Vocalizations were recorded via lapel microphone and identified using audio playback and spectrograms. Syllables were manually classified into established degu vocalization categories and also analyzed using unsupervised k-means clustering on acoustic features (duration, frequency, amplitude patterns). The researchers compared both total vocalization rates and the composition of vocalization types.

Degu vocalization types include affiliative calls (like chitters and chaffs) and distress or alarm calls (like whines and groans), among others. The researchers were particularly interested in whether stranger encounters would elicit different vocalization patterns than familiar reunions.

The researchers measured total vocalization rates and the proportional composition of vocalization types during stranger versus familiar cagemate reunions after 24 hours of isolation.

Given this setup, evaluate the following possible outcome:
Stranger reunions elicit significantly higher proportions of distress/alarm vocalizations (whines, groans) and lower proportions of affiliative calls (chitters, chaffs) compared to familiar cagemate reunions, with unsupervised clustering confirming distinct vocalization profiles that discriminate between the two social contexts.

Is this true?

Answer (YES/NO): NO